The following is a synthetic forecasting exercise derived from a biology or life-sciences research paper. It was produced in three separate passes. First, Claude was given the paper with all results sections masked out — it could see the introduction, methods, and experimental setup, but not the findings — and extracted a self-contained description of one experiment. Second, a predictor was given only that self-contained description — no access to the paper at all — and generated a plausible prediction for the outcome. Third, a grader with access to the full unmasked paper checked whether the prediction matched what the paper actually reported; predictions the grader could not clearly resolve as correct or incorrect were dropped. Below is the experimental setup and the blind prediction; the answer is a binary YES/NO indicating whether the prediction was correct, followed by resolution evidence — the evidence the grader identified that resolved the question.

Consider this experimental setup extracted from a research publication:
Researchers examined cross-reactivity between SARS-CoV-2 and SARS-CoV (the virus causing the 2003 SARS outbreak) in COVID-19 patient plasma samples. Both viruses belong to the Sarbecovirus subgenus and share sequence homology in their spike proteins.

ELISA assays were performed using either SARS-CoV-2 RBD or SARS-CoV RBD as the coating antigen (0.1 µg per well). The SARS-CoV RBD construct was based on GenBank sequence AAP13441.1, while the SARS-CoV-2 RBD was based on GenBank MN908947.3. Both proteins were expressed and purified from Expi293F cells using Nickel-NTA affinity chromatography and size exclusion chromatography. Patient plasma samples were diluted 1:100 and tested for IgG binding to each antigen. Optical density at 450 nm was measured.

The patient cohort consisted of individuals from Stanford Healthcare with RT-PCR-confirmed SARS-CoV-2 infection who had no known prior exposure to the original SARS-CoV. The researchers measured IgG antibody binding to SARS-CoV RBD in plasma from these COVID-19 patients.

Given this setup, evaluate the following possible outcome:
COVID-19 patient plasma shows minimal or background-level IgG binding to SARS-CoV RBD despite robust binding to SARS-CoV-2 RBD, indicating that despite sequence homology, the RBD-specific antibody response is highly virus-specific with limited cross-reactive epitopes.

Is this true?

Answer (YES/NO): NO